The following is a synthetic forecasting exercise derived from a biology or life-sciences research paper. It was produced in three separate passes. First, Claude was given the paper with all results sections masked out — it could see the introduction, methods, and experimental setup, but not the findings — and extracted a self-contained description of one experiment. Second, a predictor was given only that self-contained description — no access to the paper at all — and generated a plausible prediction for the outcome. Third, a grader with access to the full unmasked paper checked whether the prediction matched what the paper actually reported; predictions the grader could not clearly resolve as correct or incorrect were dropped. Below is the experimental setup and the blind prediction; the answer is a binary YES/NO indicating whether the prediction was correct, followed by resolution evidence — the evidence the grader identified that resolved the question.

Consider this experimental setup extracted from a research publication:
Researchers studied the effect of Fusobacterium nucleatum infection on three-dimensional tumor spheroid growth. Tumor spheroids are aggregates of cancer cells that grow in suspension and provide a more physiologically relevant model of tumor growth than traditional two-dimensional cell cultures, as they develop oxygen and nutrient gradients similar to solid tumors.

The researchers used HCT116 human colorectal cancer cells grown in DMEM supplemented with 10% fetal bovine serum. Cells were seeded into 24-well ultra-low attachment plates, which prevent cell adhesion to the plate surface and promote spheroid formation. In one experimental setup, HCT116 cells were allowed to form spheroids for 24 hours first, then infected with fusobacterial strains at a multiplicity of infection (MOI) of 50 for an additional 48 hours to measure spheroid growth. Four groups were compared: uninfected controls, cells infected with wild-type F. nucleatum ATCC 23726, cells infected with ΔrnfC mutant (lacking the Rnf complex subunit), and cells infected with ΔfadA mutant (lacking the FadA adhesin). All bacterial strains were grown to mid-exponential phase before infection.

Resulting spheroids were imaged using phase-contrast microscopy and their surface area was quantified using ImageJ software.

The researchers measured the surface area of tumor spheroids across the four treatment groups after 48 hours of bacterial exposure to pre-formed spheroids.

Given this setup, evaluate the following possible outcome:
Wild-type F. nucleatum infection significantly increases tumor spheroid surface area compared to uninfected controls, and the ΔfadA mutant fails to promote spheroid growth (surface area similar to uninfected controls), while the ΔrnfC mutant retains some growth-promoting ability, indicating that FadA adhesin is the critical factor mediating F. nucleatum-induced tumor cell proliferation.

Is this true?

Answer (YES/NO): NO